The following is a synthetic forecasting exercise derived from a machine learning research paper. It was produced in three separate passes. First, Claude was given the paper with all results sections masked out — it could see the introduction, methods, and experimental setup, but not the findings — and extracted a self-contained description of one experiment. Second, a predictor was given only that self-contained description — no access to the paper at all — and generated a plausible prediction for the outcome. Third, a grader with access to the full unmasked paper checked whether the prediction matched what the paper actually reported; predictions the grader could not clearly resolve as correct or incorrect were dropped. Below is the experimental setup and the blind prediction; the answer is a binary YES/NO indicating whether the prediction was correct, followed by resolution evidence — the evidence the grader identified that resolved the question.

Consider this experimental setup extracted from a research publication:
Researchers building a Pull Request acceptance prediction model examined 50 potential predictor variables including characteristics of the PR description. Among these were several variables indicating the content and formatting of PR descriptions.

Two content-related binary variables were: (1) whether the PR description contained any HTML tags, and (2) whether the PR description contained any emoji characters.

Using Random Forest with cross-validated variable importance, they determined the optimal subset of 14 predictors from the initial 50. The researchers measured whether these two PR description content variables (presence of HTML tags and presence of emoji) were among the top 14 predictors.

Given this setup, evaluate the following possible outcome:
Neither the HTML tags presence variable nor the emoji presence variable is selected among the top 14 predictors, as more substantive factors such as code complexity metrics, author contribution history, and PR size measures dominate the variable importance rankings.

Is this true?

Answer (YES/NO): YES